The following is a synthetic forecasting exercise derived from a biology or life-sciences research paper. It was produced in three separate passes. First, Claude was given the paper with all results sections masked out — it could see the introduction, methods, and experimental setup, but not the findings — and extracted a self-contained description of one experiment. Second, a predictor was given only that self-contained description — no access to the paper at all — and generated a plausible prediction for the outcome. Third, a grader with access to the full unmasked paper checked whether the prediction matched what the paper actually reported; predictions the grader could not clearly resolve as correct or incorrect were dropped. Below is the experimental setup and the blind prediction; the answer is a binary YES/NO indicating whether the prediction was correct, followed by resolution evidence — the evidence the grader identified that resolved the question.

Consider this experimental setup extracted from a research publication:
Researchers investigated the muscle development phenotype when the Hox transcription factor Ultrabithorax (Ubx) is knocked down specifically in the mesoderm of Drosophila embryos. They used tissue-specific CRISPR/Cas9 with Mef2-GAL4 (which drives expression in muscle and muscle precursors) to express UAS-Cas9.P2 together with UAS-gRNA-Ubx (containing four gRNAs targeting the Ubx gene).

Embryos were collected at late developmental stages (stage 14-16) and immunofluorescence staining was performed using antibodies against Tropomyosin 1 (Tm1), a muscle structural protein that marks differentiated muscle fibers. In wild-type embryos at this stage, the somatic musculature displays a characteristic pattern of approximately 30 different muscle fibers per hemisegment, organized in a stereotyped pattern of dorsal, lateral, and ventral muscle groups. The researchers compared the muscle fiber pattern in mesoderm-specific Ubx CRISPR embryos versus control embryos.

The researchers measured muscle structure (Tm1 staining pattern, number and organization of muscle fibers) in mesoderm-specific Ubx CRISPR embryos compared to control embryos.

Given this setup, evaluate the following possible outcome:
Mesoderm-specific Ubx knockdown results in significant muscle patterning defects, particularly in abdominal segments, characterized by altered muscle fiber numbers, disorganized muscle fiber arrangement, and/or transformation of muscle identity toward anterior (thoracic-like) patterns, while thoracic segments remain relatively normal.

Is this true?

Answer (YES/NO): NO